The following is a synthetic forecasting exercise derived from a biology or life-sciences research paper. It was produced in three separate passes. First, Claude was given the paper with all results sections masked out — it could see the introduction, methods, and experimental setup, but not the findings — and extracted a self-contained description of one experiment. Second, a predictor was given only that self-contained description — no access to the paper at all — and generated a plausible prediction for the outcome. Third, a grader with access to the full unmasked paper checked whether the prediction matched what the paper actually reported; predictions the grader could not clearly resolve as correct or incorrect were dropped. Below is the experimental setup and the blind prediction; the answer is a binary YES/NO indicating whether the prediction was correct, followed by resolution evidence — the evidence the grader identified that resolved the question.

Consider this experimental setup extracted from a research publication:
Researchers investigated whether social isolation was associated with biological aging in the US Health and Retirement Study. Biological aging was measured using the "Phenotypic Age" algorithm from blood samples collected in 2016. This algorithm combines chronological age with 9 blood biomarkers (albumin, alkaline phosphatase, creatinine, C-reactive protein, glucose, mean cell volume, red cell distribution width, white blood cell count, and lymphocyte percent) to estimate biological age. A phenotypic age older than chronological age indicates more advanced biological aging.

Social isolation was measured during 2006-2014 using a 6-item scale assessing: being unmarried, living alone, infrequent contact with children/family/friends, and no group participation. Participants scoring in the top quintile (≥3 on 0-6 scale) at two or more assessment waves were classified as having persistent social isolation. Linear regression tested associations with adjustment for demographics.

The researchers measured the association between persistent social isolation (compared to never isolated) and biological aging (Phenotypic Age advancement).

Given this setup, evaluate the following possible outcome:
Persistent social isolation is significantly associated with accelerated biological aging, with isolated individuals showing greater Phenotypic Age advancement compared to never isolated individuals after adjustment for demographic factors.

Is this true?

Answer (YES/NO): YES